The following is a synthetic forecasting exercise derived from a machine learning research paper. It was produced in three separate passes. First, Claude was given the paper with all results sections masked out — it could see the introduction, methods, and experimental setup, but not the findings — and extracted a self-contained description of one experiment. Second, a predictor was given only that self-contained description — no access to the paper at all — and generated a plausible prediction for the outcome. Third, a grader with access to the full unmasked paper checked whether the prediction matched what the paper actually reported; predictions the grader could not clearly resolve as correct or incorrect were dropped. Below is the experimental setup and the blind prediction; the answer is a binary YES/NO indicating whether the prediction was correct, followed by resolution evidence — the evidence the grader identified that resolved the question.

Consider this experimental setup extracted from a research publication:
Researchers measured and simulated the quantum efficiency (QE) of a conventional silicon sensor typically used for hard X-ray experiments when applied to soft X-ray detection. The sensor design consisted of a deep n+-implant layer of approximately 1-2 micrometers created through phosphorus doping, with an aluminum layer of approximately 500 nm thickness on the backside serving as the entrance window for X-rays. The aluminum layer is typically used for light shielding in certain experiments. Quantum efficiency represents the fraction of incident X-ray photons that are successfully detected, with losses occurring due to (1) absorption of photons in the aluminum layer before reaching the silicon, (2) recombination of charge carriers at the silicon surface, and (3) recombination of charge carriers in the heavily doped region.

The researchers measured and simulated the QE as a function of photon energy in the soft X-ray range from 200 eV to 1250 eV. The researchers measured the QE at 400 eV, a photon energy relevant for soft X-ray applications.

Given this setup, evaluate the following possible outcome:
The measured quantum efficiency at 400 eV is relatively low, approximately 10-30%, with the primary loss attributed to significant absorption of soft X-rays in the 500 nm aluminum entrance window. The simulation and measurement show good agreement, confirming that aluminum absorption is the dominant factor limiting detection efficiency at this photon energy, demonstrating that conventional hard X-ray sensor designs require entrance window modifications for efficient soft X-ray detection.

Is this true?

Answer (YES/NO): NO